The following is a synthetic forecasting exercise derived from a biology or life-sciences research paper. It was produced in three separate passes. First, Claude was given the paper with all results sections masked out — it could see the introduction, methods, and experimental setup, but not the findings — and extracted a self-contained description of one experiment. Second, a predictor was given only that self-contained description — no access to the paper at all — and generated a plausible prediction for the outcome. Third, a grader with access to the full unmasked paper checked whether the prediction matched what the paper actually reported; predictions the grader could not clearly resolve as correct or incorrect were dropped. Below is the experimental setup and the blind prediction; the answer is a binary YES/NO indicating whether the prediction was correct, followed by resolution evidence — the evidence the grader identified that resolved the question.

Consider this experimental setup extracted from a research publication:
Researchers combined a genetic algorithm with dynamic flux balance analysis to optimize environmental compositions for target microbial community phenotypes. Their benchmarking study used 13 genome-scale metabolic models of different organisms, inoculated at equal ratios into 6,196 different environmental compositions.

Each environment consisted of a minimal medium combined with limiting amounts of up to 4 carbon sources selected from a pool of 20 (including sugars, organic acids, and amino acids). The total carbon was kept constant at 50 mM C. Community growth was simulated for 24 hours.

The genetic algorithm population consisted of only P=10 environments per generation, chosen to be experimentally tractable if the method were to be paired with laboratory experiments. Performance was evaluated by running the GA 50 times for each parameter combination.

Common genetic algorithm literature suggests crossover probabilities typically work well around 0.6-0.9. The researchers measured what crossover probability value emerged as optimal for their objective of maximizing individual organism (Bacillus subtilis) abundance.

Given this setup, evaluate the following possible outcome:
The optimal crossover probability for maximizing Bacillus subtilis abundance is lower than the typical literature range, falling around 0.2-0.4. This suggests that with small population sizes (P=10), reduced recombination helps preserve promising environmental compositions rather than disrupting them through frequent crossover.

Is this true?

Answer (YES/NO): NO